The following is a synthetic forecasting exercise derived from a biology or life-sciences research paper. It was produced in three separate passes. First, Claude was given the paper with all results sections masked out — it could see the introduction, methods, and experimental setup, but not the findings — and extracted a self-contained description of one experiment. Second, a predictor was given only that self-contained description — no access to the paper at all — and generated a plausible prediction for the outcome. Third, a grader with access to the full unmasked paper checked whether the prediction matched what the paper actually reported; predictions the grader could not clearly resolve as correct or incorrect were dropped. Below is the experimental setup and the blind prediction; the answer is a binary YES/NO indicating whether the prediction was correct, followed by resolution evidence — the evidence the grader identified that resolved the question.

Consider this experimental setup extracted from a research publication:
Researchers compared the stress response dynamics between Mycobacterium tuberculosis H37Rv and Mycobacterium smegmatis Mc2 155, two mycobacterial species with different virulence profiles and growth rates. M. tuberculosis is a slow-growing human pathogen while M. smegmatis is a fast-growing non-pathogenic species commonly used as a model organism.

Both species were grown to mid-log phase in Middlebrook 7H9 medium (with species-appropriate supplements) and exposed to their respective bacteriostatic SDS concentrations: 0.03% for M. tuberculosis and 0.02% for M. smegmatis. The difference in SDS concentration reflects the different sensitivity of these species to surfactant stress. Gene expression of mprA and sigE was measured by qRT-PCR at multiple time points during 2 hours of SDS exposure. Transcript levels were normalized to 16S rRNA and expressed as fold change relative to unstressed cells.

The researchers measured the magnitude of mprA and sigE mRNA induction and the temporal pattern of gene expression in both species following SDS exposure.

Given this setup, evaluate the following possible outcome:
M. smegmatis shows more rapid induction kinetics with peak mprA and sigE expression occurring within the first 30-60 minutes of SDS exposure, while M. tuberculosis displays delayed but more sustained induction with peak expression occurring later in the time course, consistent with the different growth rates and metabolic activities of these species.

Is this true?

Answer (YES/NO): NO